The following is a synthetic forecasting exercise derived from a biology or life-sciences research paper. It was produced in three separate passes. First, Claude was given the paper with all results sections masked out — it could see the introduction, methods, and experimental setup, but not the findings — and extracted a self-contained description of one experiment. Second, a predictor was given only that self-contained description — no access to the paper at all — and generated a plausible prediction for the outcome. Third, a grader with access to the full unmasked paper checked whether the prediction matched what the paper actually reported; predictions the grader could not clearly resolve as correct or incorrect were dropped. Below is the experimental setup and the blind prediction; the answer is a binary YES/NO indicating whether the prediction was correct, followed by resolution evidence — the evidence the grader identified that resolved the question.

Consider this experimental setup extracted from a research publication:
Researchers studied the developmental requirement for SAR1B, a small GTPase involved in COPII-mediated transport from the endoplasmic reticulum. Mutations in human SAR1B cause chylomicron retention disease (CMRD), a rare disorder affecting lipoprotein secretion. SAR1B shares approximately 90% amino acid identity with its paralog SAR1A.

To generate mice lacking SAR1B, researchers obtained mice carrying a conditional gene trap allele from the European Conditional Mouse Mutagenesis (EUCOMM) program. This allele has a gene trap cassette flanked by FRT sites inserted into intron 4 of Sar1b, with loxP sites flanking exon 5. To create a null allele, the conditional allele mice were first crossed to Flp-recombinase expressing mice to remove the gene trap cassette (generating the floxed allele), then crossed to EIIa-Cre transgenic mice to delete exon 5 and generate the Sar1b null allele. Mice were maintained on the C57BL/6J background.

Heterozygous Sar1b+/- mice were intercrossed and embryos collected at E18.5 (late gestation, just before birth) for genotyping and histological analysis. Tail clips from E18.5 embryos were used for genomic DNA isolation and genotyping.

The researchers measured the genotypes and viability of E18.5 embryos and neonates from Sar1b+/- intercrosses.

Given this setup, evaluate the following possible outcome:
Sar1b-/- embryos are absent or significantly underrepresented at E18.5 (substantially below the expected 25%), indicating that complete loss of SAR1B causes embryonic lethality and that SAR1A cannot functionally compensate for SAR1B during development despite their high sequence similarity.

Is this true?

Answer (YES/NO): NO